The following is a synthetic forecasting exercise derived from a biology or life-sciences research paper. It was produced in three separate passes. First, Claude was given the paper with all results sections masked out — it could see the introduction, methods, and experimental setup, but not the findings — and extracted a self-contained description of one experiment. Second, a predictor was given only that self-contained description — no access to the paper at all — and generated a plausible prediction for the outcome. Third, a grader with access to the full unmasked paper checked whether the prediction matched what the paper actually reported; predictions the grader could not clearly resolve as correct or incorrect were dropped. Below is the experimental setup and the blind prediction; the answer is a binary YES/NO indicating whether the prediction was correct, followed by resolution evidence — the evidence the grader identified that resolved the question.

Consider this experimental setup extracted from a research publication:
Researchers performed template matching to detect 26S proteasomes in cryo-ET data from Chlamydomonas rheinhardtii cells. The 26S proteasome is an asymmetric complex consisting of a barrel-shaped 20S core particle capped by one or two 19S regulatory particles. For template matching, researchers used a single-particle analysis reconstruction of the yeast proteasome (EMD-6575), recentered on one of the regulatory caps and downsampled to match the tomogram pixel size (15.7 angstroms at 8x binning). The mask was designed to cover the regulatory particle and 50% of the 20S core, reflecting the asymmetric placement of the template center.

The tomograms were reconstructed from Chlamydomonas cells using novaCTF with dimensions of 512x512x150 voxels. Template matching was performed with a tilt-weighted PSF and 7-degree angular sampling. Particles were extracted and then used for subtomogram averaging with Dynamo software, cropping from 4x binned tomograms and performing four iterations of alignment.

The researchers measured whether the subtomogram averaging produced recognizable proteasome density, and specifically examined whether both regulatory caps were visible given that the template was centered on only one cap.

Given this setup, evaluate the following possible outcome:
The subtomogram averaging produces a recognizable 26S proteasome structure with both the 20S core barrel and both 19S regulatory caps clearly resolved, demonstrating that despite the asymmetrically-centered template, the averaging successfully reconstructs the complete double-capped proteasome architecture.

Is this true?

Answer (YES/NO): YES